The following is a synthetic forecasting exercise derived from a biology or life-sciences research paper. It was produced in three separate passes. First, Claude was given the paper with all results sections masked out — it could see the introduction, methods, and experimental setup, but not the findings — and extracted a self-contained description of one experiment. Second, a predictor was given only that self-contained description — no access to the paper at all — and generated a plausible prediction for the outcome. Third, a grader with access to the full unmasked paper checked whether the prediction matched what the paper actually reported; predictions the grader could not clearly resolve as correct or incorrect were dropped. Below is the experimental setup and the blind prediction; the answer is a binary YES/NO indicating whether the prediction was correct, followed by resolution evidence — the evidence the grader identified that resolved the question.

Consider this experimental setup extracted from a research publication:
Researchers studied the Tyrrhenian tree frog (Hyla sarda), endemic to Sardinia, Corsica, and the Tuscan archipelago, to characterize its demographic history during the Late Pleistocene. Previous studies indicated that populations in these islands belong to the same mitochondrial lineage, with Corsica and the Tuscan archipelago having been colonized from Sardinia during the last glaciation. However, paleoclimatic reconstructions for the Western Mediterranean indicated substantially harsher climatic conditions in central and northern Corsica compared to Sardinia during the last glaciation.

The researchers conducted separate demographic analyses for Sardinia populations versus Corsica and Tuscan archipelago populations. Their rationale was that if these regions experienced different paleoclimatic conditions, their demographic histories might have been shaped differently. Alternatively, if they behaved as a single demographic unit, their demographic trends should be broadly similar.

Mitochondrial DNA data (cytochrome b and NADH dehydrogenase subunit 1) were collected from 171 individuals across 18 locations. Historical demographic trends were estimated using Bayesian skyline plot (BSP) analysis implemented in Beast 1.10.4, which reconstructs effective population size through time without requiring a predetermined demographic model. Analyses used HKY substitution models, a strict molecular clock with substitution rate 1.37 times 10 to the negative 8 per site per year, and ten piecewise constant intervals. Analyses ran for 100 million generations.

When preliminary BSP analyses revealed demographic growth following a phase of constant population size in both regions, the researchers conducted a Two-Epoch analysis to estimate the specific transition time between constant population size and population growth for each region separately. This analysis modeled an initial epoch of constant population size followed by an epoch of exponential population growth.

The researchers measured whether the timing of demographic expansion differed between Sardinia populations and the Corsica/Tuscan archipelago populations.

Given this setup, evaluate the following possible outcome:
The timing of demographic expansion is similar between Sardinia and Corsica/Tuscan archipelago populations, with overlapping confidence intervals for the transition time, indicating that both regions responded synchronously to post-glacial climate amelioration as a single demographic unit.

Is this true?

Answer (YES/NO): NO